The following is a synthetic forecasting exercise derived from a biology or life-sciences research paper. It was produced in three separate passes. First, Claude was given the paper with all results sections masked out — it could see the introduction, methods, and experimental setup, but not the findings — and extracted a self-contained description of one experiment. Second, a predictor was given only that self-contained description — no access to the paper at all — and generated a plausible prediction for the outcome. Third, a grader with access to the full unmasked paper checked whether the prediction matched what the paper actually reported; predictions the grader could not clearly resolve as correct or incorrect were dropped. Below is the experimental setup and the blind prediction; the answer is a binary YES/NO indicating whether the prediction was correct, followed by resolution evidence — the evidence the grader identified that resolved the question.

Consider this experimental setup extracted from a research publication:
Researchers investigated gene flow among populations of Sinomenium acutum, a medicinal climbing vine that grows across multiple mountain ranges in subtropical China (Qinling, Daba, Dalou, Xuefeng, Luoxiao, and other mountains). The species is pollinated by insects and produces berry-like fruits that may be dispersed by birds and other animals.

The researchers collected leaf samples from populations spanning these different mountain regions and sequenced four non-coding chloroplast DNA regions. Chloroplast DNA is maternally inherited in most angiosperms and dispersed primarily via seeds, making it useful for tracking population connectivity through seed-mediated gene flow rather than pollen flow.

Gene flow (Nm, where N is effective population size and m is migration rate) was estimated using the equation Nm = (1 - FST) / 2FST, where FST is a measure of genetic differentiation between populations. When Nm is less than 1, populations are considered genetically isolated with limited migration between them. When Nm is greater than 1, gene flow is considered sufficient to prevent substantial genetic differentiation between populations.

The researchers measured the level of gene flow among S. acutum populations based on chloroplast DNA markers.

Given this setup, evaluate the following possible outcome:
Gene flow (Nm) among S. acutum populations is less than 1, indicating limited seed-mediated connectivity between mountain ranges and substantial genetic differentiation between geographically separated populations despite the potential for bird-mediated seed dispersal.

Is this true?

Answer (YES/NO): NO